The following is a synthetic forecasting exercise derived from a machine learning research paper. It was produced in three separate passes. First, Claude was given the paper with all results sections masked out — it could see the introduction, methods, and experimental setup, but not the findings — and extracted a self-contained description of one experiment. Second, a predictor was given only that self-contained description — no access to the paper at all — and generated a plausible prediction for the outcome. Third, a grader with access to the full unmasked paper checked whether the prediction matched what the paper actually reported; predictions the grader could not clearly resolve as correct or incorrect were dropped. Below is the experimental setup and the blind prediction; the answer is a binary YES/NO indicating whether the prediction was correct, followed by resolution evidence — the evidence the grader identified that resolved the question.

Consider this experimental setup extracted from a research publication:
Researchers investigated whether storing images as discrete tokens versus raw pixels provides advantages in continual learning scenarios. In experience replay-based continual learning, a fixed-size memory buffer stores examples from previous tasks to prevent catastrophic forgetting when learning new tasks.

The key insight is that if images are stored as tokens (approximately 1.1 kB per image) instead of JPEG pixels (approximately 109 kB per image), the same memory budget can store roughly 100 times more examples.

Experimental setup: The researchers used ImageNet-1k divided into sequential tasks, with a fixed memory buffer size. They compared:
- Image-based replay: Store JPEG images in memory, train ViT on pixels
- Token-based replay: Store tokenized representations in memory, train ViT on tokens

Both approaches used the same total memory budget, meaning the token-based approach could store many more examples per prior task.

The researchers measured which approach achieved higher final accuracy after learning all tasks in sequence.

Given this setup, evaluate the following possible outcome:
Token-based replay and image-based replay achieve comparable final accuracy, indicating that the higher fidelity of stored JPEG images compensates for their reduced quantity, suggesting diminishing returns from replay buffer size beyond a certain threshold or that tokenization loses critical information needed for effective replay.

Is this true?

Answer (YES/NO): NO